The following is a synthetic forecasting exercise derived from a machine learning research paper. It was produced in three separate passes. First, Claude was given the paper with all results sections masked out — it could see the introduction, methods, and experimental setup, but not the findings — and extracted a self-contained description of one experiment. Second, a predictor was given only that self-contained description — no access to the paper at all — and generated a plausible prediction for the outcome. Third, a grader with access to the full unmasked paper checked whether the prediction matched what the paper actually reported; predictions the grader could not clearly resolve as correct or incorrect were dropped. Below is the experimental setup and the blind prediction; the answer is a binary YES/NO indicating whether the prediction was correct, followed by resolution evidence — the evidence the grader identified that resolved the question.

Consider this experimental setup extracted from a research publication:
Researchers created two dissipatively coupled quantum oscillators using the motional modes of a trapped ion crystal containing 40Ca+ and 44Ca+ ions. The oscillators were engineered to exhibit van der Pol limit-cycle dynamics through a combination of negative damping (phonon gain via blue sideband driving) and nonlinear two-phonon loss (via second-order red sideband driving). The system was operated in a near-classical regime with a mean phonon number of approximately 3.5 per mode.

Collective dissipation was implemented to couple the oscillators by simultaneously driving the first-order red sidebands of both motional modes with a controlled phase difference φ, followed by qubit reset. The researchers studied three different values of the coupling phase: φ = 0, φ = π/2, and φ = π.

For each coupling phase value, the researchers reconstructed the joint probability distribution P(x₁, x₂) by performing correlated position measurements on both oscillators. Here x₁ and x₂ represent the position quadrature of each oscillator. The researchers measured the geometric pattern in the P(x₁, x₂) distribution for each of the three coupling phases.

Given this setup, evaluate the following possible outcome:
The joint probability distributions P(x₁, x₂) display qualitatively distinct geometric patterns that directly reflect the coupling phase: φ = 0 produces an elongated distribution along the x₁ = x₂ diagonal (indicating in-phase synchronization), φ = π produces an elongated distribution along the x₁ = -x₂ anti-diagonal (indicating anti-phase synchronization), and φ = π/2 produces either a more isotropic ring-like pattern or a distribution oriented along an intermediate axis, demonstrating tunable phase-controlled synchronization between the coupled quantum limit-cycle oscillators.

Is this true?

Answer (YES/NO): YES